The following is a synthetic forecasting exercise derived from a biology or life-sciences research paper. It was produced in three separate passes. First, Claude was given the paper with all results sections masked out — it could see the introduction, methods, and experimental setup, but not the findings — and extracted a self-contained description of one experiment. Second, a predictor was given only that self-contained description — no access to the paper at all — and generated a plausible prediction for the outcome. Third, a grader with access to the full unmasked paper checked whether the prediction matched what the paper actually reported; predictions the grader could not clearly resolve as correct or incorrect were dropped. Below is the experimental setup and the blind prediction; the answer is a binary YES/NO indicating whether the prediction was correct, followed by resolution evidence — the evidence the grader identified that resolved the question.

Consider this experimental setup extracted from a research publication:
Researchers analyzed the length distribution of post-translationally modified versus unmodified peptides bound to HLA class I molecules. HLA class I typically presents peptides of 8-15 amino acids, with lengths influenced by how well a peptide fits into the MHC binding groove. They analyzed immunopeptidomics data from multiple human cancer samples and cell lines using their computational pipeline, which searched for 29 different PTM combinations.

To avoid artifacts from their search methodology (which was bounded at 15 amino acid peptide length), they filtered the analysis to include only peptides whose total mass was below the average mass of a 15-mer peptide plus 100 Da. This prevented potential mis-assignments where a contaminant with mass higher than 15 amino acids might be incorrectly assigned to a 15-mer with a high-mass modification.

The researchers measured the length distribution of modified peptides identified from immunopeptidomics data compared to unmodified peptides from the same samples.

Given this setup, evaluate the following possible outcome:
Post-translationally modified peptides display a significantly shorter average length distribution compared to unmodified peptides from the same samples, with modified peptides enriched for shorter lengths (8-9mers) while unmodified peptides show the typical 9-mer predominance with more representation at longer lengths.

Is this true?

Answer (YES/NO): NO